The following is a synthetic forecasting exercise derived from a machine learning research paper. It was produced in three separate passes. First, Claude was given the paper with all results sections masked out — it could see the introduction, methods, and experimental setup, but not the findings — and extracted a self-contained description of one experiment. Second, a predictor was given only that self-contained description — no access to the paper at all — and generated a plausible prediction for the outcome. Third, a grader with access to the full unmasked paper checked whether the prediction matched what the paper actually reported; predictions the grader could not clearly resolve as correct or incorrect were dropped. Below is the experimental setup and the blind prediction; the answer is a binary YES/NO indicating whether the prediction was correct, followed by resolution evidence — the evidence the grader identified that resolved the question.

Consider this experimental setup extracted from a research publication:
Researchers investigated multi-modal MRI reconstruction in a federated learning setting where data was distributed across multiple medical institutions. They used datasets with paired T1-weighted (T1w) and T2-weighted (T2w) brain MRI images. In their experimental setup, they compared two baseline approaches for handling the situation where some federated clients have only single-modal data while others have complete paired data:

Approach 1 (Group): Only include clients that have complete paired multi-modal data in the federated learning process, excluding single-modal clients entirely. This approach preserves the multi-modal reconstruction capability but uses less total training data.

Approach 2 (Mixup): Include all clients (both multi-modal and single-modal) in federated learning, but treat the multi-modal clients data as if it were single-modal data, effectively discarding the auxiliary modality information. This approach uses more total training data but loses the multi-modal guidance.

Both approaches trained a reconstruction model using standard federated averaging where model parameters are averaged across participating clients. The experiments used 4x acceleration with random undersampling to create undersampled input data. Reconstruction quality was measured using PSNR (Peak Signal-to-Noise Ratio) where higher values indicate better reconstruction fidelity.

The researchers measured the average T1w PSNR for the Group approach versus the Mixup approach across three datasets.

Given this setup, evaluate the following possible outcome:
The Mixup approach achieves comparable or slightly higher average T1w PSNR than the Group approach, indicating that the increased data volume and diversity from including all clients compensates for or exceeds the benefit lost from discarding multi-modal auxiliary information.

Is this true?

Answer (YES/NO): NO